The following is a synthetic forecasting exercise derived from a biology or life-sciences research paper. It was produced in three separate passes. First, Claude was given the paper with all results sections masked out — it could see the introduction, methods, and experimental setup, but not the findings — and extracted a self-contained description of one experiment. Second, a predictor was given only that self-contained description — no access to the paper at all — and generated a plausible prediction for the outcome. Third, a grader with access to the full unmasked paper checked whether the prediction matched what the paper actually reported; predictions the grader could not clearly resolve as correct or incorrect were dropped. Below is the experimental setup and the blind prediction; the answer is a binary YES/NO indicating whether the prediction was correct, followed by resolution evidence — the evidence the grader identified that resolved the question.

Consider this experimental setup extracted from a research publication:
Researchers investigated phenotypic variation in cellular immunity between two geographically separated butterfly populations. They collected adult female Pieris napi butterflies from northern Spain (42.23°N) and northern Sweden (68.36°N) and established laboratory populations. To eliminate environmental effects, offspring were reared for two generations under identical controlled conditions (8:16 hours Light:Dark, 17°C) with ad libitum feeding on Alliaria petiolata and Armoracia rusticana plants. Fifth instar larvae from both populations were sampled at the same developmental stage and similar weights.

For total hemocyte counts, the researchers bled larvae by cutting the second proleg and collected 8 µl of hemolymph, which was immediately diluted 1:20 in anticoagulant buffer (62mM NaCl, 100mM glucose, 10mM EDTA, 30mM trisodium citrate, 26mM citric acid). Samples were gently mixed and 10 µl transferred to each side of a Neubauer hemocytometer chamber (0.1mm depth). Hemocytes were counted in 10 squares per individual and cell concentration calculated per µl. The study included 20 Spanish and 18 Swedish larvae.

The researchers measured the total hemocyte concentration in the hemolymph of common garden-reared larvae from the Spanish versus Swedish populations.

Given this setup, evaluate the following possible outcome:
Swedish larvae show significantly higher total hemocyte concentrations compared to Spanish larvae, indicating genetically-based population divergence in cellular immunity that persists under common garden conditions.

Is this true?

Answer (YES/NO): NO